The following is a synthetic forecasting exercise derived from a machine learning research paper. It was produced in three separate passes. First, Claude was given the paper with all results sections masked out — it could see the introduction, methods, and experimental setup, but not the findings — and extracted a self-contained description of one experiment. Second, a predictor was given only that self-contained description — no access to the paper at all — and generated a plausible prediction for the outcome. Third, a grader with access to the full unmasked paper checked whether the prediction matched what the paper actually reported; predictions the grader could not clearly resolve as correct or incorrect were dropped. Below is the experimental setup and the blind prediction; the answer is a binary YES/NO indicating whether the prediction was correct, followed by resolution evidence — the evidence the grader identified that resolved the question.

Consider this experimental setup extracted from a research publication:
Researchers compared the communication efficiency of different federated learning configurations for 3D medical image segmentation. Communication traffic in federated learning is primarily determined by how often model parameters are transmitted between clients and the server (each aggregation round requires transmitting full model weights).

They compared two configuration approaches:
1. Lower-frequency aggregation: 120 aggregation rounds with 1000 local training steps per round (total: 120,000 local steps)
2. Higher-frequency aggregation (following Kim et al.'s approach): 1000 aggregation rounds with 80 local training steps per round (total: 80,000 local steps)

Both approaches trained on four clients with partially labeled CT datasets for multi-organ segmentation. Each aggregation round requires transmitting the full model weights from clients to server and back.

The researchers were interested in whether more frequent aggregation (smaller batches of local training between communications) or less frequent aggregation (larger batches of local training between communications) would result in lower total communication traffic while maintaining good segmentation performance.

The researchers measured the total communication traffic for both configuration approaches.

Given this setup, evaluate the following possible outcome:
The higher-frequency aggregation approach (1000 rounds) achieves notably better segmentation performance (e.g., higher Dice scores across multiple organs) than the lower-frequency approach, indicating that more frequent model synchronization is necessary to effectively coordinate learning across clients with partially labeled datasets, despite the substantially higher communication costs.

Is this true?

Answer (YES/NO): NO